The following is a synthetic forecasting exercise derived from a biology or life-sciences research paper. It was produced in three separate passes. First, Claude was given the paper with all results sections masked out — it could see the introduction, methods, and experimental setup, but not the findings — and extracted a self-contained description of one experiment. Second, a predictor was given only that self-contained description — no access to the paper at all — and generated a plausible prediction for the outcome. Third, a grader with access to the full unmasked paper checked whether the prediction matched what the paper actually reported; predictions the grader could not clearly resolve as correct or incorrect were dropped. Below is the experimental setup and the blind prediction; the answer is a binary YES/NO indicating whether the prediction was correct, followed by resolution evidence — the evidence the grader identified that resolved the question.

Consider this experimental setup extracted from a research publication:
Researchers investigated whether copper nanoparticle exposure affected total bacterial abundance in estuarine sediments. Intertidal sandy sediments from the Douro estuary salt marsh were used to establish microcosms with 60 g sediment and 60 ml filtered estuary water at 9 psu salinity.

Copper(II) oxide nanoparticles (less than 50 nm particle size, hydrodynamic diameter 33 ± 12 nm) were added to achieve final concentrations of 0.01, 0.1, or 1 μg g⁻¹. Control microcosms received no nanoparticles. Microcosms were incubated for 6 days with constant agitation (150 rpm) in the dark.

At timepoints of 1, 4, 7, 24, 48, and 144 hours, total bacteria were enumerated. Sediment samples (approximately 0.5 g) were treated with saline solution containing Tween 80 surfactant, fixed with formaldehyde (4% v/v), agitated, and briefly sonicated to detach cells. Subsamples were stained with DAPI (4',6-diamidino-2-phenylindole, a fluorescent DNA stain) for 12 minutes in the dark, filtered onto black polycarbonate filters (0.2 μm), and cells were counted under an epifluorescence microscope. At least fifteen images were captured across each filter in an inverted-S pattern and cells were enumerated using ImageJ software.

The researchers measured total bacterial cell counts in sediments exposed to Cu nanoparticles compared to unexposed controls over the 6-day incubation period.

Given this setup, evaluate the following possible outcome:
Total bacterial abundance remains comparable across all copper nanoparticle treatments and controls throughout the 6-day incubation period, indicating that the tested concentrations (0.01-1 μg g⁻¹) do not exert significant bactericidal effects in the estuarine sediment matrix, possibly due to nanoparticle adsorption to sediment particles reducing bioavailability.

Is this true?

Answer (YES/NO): NO